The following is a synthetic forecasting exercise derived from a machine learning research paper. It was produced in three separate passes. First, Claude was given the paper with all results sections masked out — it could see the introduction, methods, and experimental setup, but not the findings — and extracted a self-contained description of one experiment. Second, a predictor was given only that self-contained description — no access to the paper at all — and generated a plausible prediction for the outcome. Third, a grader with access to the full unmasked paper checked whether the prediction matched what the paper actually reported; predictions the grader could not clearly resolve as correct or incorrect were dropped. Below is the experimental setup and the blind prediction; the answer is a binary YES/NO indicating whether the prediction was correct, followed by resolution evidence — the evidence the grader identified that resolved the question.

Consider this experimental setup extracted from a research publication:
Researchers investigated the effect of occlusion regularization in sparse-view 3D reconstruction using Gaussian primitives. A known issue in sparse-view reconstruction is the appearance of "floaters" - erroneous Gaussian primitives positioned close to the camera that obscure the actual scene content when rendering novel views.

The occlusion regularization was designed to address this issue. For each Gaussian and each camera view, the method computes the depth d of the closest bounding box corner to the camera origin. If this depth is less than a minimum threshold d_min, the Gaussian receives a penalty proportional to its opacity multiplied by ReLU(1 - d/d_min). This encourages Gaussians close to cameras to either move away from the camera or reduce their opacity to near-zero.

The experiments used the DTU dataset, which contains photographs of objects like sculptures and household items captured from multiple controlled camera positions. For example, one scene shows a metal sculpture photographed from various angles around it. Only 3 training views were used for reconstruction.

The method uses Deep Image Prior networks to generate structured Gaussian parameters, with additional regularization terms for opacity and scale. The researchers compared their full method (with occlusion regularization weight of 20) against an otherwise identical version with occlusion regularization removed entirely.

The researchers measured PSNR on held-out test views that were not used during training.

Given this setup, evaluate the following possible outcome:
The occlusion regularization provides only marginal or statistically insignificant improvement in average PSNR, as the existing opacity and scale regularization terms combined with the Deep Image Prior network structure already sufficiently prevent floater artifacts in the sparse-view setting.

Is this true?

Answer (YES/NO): NO